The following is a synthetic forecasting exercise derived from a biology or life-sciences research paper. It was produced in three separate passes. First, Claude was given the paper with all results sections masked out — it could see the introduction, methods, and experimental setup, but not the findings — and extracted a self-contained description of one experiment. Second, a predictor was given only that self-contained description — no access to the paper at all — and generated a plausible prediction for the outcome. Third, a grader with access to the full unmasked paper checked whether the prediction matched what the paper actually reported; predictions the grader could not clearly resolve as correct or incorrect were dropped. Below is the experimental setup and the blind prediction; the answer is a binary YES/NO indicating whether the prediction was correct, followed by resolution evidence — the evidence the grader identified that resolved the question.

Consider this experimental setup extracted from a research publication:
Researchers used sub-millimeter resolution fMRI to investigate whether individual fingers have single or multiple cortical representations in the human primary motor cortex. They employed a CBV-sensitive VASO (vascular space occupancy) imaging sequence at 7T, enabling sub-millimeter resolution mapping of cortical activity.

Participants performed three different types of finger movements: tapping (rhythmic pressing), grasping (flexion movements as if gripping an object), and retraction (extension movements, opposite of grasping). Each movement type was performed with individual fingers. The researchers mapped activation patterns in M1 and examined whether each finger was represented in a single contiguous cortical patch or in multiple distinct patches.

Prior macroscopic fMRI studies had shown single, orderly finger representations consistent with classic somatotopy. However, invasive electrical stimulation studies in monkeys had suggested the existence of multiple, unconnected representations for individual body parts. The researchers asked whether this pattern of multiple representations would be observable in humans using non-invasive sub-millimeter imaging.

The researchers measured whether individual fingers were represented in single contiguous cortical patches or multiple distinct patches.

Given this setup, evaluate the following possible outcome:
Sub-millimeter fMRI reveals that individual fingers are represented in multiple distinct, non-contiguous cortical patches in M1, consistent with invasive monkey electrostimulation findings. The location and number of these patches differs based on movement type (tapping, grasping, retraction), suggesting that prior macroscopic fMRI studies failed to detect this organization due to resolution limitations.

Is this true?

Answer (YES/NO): YES